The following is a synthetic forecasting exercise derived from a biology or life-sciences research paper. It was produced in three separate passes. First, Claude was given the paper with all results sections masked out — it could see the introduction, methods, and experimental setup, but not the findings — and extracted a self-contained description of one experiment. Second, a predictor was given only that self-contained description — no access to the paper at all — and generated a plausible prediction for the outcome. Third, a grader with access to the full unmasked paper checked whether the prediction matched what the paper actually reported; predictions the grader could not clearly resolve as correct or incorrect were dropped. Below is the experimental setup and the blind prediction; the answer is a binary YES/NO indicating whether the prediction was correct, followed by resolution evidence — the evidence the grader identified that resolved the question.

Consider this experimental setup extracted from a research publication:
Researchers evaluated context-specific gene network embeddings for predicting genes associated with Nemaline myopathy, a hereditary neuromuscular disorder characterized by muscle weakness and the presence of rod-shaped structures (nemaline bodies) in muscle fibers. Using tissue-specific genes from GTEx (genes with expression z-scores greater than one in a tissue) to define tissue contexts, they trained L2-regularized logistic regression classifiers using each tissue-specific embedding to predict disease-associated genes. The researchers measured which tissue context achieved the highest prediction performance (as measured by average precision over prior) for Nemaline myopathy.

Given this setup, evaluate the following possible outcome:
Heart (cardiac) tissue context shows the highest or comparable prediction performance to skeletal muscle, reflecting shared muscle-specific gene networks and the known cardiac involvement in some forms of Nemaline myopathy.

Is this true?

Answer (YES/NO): YES